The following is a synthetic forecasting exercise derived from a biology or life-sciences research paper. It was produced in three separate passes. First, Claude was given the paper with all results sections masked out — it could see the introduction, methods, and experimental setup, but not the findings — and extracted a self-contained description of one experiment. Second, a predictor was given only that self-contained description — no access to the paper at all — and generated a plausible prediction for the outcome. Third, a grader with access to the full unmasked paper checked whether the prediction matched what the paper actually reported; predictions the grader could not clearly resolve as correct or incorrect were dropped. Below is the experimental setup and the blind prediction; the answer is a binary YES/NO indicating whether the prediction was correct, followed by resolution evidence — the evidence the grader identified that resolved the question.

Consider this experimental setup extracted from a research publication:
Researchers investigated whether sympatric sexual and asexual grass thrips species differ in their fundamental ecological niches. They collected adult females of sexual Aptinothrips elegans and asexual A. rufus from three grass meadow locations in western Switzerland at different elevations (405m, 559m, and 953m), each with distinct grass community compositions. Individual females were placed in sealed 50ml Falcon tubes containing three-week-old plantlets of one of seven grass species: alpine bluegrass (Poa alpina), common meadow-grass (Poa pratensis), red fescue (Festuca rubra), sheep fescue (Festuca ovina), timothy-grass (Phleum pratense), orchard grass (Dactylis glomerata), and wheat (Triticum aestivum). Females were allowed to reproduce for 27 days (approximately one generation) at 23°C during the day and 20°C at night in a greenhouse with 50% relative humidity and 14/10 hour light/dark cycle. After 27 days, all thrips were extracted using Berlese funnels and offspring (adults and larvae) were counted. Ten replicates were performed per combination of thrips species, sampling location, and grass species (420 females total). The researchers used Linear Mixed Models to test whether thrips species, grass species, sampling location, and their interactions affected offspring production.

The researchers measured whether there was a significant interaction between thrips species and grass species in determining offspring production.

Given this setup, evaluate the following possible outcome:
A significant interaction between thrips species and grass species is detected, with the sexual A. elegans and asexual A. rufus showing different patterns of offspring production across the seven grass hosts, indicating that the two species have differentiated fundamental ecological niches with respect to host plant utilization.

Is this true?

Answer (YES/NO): YES